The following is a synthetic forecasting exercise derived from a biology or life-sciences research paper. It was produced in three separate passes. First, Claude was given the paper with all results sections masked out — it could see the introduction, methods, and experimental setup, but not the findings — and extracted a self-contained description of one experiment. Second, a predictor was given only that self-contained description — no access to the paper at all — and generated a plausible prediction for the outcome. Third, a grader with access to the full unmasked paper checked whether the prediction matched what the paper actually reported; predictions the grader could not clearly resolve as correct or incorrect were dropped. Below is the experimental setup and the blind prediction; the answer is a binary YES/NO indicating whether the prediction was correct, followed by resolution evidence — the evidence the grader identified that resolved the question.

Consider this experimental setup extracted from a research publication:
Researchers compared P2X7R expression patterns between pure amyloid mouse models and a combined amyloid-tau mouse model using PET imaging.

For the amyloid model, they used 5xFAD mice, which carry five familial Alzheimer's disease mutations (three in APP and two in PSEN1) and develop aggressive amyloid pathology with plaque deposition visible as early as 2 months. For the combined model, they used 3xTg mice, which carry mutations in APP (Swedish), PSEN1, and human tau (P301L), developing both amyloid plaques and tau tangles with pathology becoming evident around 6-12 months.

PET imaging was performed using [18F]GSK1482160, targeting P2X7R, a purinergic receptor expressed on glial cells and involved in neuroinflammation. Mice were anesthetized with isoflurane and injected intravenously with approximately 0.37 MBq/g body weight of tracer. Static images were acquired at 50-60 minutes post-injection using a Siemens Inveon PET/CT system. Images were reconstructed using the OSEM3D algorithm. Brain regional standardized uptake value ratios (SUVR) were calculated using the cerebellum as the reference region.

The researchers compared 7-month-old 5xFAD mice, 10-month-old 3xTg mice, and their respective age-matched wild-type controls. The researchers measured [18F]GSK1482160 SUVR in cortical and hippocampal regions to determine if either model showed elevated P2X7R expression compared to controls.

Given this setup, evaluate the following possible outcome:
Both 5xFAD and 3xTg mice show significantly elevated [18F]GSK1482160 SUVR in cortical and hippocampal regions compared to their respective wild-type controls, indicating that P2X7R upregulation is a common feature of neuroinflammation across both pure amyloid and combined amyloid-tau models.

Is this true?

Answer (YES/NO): NO